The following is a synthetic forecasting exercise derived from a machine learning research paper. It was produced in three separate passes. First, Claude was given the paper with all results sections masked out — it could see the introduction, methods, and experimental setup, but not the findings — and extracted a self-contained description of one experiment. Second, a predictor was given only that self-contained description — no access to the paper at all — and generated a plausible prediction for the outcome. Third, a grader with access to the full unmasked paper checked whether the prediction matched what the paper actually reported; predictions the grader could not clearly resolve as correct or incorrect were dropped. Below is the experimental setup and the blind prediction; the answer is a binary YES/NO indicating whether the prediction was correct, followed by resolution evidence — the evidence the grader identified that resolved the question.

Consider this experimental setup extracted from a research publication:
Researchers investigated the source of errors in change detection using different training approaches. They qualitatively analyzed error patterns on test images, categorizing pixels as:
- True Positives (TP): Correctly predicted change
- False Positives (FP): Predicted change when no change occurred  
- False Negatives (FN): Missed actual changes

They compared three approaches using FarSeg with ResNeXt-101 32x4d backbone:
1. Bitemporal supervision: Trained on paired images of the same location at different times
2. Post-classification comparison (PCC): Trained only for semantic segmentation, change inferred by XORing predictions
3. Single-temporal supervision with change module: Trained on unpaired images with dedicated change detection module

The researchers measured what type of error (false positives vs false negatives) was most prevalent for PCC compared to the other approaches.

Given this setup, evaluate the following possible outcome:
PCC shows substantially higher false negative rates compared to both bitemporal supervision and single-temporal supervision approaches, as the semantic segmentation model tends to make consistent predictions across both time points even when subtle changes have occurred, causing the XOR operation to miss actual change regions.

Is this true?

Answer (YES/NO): NO